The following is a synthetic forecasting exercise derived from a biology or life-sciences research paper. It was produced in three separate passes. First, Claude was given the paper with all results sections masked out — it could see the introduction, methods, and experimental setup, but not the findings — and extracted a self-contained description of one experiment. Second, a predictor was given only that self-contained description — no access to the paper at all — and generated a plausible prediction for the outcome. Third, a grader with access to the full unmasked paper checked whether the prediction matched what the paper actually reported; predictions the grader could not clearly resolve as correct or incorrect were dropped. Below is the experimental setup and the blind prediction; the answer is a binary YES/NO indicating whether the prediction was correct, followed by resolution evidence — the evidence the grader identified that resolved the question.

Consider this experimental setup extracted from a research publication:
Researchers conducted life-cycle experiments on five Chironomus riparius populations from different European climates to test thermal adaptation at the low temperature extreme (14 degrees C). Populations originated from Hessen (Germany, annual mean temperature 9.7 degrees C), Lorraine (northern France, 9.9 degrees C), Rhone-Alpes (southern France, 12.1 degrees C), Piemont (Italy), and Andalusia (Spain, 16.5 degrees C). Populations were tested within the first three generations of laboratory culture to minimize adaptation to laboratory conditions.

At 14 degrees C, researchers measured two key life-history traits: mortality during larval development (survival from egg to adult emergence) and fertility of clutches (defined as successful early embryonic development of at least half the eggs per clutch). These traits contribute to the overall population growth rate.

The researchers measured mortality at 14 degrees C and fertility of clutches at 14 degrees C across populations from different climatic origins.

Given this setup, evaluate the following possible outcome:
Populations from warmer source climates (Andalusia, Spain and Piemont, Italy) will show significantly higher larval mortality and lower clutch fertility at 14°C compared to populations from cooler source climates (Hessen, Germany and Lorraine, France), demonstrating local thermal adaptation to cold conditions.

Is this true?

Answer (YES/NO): NO